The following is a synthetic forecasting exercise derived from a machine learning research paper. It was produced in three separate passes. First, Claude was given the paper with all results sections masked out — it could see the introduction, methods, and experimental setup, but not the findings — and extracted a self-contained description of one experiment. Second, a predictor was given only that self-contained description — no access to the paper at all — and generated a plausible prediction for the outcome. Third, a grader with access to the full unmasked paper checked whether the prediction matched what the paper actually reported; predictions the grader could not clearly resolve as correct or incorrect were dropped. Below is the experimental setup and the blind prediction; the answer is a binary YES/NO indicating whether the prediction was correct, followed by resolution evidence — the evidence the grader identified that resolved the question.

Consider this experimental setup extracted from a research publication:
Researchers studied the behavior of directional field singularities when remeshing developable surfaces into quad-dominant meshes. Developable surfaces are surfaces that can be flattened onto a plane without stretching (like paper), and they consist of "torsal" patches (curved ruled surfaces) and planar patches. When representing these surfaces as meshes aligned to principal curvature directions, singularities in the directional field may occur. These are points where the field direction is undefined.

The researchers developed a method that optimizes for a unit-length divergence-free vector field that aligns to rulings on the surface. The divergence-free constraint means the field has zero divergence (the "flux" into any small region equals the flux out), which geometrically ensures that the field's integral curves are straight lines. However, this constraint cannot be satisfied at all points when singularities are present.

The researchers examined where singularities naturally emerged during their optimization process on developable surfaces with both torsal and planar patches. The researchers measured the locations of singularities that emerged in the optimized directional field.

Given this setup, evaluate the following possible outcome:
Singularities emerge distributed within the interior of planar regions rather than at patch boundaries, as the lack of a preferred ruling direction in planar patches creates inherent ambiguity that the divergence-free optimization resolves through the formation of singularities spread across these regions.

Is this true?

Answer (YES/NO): YES